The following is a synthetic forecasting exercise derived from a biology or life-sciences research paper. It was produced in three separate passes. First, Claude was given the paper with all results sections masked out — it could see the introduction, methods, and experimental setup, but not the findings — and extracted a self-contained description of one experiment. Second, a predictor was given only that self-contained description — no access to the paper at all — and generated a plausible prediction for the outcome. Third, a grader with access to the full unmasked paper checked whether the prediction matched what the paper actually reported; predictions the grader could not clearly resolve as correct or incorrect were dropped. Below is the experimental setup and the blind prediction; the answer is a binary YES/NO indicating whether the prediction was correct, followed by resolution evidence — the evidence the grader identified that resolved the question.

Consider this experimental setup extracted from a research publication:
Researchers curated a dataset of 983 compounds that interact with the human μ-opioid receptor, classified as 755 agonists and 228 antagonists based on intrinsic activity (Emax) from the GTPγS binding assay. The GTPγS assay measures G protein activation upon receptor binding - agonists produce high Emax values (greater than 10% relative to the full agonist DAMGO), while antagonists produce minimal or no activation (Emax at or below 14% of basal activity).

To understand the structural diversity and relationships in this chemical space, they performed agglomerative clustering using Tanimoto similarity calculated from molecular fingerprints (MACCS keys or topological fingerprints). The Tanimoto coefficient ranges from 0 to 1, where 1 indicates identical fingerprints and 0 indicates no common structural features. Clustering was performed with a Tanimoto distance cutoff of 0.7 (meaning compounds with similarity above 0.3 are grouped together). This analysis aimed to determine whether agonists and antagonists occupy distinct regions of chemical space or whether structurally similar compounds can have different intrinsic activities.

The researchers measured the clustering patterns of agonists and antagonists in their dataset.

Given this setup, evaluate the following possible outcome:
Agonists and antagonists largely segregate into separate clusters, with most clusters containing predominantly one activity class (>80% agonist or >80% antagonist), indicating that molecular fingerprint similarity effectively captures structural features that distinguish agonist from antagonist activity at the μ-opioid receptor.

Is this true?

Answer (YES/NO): NO